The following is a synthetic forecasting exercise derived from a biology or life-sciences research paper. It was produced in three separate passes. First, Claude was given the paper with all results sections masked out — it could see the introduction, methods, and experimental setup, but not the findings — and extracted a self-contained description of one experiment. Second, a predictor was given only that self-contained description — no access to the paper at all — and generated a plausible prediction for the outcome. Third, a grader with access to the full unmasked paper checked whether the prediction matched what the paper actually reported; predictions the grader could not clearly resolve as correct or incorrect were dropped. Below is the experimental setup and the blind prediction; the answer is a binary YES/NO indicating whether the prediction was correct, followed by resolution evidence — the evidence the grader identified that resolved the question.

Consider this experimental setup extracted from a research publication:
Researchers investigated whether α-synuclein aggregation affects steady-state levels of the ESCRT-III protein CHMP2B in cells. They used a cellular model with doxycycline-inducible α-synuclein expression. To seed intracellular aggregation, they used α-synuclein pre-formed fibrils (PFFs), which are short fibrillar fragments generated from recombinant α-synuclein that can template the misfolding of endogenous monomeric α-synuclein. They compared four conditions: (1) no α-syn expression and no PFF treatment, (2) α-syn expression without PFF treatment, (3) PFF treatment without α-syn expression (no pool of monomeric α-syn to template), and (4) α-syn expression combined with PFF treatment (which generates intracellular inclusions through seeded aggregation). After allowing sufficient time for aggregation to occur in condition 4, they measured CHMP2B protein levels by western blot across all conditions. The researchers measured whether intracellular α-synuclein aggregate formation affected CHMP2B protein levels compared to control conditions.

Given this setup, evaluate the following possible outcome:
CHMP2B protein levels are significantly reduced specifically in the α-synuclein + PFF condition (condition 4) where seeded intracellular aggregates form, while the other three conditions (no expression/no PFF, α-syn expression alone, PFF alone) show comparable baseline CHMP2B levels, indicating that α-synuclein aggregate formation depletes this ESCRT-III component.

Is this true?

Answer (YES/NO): YES